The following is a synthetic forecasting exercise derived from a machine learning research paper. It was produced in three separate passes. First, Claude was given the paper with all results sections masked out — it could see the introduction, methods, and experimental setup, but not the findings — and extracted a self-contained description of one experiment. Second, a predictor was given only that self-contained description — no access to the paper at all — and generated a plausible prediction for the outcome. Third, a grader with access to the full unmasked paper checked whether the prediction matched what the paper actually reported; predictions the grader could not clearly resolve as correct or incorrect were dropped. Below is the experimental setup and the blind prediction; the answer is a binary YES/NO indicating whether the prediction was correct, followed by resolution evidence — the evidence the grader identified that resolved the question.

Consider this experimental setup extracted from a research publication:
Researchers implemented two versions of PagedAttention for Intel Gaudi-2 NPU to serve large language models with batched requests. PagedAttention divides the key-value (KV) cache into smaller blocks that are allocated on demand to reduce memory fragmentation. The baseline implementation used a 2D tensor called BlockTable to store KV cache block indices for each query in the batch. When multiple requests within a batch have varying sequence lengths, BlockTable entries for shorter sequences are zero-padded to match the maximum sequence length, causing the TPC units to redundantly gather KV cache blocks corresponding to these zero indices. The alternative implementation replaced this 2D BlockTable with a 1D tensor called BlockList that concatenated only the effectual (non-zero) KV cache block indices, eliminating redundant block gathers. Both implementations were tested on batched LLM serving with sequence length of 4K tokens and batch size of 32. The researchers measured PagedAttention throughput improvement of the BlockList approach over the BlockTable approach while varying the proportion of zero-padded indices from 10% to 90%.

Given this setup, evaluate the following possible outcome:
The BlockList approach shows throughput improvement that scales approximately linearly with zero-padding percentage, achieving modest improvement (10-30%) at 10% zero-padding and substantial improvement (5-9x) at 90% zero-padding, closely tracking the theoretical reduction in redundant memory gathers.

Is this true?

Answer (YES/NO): NO